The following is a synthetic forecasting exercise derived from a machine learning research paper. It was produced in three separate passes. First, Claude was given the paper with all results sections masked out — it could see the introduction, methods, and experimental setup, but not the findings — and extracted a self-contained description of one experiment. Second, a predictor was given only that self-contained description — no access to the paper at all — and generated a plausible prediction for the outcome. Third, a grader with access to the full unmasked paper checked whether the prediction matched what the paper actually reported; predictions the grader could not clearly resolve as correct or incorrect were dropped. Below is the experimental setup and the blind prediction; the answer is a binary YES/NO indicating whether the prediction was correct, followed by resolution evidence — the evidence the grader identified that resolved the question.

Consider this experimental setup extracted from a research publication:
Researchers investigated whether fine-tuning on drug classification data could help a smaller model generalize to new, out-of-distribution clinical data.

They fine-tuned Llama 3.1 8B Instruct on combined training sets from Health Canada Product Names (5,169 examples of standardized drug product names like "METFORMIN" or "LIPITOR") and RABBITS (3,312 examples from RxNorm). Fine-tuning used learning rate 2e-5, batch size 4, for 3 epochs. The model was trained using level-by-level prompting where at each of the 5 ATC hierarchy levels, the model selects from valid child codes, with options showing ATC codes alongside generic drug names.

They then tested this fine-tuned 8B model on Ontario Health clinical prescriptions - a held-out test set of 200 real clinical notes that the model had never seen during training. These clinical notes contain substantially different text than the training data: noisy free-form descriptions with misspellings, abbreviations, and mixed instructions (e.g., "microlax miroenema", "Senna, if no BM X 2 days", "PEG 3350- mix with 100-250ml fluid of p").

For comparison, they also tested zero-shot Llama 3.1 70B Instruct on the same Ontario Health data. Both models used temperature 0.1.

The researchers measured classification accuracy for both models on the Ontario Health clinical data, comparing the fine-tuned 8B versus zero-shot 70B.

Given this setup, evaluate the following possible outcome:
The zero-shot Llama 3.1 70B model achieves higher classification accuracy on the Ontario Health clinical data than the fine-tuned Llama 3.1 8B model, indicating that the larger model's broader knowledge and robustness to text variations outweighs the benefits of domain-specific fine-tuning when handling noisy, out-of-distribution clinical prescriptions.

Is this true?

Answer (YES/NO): NO